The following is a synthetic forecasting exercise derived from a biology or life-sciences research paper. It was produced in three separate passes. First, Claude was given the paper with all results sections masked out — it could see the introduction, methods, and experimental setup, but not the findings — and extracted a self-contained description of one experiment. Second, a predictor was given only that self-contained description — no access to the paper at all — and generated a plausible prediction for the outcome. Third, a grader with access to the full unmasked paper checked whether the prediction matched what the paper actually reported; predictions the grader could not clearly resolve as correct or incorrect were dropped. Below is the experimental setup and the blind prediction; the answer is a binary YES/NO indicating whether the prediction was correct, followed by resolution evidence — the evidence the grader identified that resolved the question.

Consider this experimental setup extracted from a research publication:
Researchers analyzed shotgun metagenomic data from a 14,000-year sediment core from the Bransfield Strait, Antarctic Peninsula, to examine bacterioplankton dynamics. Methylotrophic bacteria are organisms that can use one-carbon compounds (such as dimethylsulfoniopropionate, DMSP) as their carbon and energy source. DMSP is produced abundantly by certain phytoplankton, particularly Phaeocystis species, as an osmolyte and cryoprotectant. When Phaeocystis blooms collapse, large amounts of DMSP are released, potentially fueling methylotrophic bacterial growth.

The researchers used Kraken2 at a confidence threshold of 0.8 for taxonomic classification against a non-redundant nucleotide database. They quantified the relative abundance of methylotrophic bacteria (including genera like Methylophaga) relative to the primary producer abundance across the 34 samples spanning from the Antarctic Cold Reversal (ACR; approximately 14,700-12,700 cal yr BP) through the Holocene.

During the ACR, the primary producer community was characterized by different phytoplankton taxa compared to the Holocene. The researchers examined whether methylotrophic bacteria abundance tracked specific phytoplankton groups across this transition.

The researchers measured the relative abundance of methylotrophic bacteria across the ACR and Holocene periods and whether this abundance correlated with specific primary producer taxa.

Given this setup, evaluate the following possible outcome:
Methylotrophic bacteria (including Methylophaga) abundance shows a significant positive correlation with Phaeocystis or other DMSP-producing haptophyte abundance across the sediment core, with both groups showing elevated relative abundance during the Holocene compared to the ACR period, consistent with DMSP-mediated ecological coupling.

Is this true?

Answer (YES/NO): NO